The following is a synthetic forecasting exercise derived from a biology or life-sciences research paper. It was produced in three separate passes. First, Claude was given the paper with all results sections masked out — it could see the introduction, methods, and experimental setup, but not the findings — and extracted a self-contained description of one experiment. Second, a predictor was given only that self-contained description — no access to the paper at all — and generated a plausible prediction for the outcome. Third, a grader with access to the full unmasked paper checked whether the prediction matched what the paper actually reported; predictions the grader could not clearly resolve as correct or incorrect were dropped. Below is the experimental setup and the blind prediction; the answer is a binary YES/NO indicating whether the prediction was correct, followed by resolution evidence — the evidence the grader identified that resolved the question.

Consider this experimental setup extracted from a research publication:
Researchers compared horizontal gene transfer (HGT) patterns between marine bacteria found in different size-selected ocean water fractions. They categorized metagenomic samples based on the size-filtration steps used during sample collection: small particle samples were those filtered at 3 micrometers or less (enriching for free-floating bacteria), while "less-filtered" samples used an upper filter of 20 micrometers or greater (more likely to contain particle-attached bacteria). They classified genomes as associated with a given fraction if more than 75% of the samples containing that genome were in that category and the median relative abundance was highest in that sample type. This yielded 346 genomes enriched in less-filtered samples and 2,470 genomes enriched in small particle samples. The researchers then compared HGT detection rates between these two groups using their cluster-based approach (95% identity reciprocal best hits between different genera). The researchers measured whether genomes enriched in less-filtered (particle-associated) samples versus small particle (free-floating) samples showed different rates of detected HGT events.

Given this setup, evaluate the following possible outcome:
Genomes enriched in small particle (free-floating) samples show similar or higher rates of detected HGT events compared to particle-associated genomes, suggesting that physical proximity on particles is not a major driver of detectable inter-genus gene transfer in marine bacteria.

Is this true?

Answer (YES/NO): NO